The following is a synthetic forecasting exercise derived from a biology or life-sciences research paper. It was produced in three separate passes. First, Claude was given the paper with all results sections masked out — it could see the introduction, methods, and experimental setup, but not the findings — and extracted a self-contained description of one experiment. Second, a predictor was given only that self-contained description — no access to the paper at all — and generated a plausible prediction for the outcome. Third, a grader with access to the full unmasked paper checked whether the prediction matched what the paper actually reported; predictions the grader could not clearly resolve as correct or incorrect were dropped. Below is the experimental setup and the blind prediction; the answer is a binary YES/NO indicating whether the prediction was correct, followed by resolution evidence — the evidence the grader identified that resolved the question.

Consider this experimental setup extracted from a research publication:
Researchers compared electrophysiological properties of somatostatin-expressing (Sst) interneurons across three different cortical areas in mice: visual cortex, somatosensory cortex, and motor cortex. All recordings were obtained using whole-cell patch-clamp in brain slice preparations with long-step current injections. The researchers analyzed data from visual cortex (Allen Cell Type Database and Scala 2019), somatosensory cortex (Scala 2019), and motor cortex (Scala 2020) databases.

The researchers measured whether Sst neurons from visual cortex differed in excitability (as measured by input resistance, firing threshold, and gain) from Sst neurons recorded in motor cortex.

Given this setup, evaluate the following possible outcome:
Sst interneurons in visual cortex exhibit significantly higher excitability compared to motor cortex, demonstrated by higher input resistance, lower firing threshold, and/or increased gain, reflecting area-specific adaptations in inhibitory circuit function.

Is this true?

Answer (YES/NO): NO